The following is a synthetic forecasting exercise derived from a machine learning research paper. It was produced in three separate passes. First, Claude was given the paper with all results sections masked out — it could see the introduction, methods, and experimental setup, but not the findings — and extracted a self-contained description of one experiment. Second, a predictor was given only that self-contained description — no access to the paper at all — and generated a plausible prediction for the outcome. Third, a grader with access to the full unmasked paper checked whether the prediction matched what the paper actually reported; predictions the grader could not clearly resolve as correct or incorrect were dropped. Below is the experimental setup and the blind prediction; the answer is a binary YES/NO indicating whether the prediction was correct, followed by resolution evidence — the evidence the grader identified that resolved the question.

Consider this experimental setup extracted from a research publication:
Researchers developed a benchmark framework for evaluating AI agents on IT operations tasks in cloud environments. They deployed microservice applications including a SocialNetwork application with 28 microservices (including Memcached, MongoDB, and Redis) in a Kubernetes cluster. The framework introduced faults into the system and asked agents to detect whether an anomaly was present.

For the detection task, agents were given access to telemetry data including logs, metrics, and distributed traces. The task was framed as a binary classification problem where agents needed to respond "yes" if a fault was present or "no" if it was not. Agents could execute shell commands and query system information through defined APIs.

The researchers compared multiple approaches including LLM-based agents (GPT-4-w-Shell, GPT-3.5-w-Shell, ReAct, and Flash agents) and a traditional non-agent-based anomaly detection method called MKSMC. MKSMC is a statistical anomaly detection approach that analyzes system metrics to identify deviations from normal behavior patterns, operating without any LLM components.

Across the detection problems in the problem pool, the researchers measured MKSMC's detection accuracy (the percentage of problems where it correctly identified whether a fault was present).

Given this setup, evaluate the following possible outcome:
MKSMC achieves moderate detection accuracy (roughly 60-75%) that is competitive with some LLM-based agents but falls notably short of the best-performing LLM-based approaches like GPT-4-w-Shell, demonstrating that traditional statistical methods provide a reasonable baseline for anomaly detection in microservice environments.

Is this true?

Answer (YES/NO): NO